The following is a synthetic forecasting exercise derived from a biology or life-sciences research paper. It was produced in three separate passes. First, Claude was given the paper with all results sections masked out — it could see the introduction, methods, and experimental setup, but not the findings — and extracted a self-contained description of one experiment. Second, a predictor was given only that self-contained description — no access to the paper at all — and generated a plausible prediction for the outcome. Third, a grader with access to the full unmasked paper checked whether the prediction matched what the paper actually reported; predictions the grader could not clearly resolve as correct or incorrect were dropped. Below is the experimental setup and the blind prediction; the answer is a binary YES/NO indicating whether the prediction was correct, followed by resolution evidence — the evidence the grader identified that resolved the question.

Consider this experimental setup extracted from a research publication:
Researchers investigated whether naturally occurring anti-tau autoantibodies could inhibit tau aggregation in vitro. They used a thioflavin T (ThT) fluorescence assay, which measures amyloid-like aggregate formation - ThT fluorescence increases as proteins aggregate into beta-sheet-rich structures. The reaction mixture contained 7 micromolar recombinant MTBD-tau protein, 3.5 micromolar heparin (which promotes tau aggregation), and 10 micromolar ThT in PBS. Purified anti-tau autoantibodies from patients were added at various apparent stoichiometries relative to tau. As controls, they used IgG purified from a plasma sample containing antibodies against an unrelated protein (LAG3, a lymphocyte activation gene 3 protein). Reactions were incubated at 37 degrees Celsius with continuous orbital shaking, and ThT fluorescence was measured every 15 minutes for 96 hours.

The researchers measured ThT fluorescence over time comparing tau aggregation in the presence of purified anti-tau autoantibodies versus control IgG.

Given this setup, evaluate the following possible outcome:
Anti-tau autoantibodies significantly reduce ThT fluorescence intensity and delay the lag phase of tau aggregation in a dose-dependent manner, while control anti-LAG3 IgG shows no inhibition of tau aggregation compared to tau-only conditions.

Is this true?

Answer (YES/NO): NO